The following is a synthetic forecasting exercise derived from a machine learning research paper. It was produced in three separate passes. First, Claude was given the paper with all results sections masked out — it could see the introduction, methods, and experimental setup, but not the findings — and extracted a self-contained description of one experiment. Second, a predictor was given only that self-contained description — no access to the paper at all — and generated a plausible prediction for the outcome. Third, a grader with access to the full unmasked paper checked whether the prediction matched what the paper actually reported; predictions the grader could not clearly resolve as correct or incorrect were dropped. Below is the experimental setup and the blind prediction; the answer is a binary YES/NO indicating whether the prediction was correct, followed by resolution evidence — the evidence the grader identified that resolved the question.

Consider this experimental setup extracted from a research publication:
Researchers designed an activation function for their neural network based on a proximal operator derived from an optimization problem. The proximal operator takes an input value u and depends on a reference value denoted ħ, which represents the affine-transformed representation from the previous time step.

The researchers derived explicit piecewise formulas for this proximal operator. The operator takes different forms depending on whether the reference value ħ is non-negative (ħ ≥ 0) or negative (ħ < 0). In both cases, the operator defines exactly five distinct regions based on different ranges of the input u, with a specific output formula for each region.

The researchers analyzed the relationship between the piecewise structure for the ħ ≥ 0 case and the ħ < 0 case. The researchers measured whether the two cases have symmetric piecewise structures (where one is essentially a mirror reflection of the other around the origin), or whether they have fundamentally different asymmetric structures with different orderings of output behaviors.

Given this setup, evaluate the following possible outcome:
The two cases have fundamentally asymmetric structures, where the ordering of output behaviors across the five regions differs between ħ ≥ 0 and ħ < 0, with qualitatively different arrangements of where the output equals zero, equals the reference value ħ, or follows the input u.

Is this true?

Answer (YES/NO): YES